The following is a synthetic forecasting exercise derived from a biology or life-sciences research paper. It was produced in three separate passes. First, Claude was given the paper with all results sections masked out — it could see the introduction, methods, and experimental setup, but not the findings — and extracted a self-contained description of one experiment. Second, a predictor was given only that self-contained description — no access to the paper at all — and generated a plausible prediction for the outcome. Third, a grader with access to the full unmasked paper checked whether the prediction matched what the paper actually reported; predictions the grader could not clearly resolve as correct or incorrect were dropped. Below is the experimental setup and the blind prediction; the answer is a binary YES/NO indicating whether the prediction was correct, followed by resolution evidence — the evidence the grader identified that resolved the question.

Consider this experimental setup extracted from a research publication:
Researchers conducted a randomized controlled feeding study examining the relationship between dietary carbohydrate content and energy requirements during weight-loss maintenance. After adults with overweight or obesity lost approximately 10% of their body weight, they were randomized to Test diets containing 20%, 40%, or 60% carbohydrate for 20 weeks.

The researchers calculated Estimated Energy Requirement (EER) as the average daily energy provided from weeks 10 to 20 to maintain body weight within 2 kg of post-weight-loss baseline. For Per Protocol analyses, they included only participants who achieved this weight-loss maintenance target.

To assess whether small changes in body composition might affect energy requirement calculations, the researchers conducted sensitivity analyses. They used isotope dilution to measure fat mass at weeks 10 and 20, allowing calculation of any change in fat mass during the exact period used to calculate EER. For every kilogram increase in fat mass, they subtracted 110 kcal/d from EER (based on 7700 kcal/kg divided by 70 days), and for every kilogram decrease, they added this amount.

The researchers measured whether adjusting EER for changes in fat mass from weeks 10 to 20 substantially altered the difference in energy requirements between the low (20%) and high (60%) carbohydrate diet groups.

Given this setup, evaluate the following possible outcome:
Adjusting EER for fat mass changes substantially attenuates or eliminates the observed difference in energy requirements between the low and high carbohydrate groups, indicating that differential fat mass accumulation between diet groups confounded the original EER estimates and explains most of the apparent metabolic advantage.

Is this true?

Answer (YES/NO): NO